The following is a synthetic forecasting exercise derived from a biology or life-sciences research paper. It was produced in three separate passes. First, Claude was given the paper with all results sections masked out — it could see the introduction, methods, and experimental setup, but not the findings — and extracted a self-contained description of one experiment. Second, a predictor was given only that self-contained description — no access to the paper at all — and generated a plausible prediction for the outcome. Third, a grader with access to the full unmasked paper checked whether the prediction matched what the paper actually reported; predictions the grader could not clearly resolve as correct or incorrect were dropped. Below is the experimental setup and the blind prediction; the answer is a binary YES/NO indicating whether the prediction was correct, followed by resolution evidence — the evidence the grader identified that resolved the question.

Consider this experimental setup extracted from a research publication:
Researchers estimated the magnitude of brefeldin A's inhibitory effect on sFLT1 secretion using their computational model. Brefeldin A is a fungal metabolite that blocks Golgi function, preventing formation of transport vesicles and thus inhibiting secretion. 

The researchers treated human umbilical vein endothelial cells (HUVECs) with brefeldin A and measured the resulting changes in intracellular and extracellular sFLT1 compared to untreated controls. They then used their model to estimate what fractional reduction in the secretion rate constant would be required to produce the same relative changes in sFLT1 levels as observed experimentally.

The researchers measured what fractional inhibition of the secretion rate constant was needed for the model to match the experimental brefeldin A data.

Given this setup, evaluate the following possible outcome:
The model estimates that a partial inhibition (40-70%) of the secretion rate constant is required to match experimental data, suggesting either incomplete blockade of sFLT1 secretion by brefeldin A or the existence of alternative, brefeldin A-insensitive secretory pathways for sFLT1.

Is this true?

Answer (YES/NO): NO